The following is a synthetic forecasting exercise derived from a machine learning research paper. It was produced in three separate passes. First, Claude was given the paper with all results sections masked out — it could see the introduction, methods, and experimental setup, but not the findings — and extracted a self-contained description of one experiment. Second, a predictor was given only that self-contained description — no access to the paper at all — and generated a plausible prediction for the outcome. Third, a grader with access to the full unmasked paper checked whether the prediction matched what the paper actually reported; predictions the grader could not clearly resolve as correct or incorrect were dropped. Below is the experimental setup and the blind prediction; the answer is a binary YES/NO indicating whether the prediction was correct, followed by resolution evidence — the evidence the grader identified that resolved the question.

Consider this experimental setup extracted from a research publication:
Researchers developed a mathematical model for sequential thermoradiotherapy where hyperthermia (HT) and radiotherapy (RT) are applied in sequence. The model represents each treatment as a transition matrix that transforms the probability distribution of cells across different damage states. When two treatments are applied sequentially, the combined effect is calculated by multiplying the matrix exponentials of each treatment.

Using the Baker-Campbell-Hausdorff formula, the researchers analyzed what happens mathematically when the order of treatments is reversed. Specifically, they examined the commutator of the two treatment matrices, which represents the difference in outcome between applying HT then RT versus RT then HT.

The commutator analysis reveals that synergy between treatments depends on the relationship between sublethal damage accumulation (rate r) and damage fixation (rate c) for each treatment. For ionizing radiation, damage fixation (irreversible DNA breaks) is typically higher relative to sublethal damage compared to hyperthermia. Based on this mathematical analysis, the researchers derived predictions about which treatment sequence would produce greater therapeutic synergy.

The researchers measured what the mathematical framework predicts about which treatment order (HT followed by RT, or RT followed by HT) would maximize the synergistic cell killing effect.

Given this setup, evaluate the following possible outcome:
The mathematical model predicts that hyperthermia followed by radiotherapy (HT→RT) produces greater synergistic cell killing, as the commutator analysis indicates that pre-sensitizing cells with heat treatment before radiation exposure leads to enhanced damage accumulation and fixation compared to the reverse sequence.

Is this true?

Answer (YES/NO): YES